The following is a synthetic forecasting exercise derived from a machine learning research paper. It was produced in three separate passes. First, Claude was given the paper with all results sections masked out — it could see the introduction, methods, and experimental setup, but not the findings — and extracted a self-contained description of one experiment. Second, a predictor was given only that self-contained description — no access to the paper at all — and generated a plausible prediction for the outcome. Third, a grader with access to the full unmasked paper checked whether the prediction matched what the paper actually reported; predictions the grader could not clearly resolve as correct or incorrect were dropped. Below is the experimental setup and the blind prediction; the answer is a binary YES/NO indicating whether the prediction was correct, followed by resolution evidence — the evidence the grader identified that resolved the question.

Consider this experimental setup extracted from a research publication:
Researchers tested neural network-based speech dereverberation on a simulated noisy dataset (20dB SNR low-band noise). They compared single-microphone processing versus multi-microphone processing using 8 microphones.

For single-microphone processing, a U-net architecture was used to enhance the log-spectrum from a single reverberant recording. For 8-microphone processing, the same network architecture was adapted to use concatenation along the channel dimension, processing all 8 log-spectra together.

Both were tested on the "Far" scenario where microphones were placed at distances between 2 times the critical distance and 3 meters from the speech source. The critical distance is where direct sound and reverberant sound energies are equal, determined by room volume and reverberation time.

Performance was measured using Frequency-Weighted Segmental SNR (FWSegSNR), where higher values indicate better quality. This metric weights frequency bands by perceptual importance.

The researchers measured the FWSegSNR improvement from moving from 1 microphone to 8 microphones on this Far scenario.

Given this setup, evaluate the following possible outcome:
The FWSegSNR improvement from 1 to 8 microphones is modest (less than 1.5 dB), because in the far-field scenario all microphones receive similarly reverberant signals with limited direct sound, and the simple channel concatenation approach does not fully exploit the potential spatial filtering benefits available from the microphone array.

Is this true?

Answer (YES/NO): NO